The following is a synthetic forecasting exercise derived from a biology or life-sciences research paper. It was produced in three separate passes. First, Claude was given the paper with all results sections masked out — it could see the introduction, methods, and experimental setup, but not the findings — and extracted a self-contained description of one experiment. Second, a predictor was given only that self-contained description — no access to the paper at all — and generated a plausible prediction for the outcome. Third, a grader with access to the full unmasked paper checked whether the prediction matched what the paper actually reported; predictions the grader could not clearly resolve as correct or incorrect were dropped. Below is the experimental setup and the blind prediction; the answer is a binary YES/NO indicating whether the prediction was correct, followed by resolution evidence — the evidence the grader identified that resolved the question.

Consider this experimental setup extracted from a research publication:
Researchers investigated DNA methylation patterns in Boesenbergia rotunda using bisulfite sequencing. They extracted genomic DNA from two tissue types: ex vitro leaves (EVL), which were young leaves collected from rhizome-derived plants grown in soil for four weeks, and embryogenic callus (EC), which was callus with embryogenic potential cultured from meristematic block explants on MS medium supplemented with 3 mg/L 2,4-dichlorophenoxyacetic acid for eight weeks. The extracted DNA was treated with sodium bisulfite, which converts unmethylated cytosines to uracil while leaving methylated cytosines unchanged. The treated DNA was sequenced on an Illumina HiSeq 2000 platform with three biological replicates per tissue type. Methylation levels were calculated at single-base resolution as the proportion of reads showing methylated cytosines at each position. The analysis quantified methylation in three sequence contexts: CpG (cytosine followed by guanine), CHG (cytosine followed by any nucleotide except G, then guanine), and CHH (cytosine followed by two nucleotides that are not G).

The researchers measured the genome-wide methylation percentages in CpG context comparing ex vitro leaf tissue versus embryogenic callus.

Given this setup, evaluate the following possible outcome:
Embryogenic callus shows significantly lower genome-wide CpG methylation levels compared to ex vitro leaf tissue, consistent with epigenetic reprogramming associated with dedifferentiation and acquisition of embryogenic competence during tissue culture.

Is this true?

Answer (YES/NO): YES